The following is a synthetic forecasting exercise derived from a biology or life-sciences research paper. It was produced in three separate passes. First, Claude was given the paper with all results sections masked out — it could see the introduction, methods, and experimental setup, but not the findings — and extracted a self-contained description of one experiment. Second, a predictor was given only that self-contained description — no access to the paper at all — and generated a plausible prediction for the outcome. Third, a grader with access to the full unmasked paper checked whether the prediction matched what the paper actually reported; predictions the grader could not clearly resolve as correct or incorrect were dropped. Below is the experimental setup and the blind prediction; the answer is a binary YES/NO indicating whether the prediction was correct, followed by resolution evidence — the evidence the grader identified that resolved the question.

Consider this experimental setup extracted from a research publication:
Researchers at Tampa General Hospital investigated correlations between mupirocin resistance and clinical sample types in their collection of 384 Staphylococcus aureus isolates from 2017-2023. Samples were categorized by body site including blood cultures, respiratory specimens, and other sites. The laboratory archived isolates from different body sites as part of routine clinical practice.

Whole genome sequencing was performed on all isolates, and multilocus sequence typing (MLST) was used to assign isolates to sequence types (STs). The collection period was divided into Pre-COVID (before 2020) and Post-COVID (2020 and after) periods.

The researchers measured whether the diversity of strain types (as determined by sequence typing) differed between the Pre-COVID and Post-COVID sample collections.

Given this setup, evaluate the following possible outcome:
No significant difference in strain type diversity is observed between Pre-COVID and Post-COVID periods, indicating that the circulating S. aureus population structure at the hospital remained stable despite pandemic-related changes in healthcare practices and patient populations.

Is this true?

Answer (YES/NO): NO